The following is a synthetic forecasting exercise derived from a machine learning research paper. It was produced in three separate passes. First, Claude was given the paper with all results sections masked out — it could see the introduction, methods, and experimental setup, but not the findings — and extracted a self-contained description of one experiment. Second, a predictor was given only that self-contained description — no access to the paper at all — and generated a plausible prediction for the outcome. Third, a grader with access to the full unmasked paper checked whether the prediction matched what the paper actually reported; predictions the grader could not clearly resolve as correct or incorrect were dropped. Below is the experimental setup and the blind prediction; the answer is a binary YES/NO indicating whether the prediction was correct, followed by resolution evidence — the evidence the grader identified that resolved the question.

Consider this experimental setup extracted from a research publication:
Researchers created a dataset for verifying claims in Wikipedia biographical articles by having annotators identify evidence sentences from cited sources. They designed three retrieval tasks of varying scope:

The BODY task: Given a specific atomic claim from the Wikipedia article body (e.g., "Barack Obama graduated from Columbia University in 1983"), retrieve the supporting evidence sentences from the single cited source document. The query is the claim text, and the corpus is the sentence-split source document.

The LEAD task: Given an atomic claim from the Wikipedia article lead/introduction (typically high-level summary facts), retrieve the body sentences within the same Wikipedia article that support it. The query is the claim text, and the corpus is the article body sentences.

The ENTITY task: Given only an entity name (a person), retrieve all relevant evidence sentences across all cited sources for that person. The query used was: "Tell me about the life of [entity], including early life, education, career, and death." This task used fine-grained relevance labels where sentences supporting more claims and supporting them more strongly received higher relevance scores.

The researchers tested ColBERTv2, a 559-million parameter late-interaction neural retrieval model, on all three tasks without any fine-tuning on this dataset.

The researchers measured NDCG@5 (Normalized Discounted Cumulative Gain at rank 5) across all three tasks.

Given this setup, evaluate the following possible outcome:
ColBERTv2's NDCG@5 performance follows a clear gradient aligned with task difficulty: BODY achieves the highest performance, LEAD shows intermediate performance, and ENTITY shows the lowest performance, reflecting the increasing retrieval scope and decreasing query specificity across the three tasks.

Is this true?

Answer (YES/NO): YES